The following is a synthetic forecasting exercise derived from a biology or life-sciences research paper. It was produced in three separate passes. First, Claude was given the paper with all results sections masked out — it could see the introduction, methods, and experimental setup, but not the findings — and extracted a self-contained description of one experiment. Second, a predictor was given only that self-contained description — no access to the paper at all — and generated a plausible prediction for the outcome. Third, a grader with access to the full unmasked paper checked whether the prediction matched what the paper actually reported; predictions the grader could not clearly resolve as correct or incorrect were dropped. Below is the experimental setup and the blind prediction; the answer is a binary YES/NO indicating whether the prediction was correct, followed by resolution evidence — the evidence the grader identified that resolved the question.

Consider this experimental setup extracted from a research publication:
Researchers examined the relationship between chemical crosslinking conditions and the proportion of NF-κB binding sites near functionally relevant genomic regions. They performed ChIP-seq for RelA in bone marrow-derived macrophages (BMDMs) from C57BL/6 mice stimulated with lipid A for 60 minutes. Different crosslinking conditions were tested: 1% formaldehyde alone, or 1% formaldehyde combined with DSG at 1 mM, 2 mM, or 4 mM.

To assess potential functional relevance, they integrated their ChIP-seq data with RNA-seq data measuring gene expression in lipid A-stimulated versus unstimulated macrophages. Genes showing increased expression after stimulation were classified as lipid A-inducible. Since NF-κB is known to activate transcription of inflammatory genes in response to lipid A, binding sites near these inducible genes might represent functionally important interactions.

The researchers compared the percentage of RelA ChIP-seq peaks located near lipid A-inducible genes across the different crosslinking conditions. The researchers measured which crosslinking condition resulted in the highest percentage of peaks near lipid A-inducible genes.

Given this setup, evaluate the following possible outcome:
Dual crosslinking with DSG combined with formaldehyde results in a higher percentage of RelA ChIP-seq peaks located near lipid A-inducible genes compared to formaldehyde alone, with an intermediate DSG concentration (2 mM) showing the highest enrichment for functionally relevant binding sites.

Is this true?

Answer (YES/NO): NO